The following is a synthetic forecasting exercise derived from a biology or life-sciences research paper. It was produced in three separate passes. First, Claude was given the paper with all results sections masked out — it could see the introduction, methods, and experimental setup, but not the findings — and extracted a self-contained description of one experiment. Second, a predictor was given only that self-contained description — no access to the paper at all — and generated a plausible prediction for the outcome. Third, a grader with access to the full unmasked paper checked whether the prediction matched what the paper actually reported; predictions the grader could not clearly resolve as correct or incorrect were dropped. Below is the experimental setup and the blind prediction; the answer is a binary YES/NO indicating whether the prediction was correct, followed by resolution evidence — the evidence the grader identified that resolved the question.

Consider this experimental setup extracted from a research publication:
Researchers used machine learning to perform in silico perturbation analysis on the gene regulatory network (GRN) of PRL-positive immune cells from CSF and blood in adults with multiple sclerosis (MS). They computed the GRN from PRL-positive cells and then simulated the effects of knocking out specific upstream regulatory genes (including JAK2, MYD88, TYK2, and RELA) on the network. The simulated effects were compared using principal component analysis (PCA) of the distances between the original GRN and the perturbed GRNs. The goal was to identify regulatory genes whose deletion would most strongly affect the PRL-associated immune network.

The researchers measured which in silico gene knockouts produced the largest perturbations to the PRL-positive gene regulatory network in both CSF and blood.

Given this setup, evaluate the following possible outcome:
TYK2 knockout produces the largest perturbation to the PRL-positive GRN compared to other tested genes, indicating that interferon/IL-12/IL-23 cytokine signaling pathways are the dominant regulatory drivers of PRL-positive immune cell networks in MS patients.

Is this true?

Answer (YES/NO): NO